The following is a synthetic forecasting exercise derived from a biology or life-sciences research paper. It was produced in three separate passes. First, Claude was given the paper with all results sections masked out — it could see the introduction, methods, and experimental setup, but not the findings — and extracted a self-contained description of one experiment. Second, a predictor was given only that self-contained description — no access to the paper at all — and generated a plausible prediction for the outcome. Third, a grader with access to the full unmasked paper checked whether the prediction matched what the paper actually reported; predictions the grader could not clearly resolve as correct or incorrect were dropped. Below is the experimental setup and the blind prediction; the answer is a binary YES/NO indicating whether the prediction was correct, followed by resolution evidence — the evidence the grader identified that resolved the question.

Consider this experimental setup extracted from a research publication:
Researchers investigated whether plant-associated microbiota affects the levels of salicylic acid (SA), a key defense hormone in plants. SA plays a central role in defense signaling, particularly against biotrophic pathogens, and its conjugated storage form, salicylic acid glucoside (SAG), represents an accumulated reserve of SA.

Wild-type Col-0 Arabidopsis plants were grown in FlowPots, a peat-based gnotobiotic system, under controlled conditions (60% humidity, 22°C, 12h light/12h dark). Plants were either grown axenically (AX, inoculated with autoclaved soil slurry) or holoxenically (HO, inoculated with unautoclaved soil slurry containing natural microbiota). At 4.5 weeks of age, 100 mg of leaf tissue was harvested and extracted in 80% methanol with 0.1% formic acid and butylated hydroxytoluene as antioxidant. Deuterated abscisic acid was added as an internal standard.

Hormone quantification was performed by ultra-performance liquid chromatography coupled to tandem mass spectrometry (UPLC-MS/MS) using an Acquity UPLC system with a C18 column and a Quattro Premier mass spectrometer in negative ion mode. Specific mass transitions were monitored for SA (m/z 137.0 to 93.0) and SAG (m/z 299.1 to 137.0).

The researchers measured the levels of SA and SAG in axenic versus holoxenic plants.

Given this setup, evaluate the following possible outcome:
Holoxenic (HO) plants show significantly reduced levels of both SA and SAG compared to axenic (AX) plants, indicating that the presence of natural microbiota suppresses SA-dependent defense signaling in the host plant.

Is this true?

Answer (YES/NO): NO